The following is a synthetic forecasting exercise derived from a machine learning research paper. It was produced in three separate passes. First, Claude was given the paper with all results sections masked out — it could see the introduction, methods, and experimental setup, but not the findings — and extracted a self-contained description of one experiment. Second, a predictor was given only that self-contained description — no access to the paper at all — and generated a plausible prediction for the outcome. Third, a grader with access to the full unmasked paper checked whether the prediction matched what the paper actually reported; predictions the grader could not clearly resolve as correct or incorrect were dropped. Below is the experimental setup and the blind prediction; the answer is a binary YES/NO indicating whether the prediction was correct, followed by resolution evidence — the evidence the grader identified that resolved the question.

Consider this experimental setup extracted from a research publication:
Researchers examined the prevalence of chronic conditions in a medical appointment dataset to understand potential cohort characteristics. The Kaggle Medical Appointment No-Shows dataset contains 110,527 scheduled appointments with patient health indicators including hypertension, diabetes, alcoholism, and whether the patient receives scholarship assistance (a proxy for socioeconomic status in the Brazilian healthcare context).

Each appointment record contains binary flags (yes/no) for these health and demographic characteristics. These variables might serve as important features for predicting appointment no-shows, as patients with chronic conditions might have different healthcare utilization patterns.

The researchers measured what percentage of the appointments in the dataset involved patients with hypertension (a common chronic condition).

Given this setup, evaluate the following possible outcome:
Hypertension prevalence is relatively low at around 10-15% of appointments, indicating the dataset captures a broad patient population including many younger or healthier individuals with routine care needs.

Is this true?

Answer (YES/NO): NO